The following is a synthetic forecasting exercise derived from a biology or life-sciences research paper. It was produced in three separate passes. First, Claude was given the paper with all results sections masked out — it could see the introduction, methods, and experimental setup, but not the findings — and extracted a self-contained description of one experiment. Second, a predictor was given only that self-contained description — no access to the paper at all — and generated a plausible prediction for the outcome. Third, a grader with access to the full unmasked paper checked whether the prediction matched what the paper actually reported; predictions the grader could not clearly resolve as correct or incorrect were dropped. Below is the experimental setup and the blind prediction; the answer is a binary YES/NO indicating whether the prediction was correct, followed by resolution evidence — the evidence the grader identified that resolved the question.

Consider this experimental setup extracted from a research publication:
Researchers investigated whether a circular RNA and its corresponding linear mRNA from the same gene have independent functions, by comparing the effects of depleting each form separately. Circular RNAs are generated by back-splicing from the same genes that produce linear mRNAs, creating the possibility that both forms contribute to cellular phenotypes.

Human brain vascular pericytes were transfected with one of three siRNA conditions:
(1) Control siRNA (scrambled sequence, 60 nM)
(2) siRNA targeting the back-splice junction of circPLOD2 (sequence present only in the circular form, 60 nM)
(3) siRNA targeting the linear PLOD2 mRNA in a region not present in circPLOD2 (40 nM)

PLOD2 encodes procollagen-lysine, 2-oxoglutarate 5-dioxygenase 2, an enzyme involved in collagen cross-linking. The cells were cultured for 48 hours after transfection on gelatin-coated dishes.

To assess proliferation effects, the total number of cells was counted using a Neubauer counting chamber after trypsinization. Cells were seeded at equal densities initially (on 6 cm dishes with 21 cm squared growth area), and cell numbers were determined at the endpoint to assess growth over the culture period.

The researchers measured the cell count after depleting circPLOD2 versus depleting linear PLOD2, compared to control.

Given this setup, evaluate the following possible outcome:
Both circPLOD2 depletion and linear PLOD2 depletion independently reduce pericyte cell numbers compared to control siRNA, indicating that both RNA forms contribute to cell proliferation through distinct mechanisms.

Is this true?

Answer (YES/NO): NO